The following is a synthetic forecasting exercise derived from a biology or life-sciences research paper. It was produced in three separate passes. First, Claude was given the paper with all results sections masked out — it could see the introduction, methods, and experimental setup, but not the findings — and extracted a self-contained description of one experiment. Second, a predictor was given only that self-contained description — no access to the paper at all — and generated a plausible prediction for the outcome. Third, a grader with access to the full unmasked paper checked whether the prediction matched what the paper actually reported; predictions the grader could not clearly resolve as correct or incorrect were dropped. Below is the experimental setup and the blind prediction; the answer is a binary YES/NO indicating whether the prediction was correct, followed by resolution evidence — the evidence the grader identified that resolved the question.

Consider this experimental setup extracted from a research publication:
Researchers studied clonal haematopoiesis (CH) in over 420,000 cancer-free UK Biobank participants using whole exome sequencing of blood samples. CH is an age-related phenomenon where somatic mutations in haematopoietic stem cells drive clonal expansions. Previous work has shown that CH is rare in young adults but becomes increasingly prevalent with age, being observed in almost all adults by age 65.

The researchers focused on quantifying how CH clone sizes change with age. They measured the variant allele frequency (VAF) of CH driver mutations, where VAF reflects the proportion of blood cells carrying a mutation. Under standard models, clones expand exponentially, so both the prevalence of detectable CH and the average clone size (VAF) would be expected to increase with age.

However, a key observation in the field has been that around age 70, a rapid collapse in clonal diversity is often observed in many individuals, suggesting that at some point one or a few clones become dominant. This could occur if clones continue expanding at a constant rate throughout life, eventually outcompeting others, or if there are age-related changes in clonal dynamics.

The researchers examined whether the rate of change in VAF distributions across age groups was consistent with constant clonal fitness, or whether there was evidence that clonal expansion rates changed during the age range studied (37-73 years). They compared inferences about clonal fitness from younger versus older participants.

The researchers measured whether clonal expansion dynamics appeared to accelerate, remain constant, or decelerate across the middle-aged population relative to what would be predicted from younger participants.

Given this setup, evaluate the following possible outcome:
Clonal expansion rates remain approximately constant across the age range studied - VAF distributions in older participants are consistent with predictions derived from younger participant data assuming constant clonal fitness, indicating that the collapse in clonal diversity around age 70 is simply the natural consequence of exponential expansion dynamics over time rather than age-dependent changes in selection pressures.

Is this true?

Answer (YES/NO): NO